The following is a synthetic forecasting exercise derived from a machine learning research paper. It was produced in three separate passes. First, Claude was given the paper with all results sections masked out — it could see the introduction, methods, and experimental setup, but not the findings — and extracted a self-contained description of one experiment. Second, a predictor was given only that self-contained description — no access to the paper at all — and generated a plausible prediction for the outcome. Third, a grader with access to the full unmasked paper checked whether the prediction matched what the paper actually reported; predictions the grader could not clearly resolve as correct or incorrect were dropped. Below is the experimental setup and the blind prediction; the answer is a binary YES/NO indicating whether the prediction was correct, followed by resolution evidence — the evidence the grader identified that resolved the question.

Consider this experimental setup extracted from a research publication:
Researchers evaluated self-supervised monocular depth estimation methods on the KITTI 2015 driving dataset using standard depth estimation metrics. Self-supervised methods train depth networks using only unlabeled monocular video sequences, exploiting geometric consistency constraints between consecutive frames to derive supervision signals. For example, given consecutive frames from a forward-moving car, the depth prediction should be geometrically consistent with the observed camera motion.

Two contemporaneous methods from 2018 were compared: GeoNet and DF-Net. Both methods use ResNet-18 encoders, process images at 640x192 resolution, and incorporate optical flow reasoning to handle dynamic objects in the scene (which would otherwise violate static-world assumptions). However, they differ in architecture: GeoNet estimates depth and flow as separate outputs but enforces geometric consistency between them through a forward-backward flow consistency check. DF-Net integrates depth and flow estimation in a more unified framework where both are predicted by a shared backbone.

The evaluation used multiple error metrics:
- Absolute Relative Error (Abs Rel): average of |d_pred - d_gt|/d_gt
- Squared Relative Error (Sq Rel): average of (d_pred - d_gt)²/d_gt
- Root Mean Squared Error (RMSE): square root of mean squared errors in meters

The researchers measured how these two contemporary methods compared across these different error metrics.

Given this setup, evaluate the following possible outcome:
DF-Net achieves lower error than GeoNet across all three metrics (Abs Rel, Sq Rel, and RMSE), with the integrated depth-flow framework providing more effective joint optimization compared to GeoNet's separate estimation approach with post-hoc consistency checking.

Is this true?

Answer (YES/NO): NO